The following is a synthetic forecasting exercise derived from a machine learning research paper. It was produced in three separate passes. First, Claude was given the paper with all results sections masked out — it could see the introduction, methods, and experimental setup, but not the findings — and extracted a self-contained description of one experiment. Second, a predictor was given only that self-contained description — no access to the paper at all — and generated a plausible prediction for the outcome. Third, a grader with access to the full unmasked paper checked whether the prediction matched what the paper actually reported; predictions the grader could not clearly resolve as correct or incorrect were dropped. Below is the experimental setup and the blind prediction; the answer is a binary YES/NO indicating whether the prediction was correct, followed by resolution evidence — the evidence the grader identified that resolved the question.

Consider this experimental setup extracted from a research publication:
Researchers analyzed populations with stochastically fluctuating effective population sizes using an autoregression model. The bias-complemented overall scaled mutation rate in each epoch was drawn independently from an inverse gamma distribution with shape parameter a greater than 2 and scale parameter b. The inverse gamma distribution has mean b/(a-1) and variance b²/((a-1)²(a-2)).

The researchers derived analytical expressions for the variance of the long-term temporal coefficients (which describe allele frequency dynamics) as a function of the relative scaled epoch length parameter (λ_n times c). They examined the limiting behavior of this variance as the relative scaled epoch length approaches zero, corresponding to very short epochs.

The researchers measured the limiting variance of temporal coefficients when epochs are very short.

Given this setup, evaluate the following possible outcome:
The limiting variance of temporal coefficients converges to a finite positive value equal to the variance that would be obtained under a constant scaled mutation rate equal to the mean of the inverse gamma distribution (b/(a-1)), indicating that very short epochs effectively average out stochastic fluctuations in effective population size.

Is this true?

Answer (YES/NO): NO